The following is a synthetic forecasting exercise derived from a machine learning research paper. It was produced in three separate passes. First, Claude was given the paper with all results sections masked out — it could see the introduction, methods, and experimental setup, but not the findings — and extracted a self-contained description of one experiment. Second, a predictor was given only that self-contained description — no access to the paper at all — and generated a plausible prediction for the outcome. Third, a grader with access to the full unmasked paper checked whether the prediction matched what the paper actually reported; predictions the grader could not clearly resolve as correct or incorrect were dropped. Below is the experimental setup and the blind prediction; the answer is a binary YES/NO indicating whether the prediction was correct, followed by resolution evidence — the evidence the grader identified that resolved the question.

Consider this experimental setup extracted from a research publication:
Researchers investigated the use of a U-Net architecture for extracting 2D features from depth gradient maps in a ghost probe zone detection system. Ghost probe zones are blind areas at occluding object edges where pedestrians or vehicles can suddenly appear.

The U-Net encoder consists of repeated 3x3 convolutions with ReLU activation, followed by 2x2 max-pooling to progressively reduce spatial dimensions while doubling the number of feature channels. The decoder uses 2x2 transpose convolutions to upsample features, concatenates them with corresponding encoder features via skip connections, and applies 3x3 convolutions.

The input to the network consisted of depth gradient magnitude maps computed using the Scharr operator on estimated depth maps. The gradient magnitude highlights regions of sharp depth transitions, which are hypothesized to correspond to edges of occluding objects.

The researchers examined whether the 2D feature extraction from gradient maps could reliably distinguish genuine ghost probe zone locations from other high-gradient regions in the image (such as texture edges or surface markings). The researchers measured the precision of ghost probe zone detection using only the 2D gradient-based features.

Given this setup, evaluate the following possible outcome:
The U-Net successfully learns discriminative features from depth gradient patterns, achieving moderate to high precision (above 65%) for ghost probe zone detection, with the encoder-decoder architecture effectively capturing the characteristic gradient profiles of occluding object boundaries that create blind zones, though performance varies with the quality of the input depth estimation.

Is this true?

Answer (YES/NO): YES